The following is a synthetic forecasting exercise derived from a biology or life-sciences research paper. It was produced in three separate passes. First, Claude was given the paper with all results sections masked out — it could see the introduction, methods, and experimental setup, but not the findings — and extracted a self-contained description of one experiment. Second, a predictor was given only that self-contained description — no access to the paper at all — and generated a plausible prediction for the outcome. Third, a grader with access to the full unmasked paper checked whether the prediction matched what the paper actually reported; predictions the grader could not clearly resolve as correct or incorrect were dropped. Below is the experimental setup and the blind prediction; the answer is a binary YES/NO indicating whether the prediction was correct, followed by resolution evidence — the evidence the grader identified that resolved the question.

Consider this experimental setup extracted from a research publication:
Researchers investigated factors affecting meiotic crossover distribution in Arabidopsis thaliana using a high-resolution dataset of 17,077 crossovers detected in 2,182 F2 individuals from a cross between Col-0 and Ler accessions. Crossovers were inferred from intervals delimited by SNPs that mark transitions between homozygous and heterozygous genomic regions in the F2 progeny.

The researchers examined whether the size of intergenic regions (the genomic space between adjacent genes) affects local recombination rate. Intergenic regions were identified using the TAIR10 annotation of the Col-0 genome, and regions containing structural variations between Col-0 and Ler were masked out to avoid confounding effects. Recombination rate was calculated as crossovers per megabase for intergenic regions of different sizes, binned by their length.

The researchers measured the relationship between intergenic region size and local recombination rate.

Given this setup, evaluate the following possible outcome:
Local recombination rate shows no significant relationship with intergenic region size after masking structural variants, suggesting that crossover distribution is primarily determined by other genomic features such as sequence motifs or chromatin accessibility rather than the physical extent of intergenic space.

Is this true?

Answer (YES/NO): NO